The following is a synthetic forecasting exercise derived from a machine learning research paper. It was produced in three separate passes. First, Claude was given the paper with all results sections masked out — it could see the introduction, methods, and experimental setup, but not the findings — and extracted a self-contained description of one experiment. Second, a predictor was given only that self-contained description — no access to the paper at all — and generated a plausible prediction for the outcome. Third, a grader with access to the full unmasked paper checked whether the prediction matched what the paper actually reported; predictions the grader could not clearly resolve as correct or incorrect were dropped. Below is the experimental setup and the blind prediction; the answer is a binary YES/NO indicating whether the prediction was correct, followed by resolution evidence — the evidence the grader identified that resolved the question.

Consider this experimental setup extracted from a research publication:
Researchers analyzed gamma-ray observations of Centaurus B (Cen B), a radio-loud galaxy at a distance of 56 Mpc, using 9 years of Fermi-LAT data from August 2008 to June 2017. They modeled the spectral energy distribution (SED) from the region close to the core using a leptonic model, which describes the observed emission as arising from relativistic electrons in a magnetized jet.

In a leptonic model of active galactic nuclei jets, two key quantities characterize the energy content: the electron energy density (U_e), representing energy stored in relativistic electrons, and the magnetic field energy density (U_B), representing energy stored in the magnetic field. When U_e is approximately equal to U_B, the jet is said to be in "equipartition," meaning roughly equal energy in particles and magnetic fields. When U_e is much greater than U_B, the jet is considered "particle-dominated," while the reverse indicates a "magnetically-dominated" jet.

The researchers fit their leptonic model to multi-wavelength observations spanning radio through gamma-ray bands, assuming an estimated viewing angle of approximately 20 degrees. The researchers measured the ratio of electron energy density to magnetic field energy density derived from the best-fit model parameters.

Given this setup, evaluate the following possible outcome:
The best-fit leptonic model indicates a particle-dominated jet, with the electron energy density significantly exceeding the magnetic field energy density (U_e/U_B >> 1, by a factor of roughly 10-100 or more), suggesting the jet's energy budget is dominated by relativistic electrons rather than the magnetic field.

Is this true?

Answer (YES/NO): YES